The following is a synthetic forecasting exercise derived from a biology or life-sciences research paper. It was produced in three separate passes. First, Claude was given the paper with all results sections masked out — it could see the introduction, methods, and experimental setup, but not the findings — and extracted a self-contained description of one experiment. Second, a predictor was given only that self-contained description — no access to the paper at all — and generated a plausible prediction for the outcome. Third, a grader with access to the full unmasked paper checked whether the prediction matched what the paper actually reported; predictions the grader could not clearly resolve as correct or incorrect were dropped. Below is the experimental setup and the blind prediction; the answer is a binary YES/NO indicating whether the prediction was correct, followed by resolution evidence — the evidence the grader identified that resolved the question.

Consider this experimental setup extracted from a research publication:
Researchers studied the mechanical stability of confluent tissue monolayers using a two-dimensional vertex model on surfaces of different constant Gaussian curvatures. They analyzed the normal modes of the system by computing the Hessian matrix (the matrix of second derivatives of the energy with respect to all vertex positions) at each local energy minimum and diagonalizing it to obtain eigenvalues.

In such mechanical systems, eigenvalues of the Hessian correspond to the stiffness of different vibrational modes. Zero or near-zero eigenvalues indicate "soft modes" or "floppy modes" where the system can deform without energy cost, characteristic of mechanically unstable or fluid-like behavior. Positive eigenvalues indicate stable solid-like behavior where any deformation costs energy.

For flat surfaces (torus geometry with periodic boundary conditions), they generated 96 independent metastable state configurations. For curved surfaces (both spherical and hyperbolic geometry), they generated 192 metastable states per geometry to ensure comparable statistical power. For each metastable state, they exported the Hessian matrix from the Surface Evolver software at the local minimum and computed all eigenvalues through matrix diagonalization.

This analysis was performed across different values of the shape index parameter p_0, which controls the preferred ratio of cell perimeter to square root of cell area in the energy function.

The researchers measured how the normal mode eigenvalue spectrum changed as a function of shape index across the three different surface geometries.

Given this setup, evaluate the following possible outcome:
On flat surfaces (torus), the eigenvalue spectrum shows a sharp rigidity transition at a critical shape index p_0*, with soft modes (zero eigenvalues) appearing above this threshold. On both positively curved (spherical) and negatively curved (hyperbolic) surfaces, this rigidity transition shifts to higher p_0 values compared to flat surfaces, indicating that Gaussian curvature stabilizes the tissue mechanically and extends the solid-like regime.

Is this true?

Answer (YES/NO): NO